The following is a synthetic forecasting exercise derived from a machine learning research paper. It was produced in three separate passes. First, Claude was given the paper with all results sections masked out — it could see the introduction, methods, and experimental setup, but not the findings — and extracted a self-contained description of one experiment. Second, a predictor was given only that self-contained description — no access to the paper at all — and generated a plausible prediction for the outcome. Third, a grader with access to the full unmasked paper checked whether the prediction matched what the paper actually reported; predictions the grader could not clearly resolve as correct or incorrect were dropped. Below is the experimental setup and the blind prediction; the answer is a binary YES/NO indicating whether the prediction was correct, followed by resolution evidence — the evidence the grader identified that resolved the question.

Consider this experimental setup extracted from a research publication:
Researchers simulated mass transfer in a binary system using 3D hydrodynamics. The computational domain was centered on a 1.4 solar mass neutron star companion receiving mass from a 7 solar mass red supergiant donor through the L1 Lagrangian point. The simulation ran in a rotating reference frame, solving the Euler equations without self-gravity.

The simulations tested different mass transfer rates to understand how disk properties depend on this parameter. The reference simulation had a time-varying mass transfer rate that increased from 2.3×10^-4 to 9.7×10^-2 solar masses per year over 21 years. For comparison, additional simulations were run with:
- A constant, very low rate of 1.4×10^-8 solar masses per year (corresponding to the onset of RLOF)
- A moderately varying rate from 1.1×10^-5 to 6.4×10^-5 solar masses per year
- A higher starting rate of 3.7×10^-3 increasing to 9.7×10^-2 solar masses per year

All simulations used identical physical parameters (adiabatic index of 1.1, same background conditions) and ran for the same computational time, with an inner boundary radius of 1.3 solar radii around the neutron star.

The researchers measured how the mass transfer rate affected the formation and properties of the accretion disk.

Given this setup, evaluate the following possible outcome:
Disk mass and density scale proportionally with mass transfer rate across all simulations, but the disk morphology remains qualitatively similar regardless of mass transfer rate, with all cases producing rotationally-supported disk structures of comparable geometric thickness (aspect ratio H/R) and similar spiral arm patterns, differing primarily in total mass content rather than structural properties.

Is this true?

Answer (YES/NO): NO